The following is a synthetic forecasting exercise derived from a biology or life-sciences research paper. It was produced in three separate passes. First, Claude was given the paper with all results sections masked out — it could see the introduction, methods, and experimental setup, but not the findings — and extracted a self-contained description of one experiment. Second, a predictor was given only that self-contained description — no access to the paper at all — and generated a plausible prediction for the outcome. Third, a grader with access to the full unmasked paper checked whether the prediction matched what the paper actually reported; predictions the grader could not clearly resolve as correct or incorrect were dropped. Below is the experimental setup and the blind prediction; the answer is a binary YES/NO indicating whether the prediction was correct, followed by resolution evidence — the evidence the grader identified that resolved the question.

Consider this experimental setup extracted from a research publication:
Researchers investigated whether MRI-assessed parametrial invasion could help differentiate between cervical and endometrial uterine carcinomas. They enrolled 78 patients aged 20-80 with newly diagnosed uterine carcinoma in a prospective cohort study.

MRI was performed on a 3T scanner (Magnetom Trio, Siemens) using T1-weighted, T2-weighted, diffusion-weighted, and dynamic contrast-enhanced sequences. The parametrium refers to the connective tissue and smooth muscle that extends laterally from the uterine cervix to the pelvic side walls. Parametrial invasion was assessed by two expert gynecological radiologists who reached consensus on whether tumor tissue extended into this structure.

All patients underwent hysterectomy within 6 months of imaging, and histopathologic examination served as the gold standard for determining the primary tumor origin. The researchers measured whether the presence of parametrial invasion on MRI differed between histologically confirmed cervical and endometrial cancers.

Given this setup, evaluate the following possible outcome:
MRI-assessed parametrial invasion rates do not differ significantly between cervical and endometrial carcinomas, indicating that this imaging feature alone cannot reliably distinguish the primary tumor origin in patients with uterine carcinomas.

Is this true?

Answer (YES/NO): NO